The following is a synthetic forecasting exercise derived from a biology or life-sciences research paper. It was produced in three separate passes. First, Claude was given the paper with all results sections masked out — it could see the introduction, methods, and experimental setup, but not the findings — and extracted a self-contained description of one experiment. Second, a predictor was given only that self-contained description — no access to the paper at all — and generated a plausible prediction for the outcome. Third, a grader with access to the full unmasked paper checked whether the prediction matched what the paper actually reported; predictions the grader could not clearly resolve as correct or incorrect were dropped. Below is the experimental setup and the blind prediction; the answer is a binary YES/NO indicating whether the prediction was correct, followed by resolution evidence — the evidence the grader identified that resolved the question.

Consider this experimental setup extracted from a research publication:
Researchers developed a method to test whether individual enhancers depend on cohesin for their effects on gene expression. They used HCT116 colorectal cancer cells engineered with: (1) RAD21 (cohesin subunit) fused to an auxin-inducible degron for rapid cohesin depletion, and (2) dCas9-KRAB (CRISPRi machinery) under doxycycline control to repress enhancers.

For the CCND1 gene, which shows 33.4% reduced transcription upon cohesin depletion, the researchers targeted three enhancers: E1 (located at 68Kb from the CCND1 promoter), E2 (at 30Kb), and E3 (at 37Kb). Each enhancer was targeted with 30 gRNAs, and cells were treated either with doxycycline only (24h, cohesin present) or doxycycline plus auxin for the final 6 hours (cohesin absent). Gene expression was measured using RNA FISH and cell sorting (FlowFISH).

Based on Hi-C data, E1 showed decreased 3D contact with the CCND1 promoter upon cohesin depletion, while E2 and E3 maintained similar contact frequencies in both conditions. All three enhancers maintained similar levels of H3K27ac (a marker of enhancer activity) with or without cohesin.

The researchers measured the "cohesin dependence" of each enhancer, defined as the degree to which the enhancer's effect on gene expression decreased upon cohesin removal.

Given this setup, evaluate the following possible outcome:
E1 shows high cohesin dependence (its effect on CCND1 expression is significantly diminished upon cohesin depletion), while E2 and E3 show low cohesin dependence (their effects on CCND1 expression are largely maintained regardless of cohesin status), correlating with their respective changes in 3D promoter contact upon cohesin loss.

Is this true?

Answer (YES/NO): YES